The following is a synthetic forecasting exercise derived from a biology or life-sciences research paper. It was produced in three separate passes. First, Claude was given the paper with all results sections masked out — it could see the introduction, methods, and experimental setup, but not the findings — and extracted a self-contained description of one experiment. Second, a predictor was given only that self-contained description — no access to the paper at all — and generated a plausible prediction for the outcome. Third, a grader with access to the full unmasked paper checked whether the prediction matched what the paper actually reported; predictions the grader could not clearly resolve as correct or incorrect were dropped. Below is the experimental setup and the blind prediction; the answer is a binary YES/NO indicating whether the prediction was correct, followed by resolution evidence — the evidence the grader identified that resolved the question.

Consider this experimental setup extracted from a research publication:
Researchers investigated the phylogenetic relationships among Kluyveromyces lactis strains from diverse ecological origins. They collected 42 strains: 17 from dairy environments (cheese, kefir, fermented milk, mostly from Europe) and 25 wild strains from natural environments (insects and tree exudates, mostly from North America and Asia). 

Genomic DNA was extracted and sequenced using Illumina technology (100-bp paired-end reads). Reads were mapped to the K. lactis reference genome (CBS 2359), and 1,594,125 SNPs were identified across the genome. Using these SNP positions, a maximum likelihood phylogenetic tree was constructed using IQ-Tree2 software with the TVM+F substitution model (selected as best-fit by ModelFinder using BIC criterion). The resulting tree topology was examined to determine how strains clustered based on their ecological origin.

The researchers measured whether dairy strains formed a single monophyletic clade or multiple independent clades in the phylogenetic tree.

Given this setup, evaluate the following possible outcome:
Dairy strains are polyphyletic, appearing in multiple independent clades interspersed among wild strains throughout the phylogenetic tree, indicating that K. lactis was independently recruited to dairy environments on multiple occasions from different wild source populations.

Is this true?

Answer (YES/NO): NO